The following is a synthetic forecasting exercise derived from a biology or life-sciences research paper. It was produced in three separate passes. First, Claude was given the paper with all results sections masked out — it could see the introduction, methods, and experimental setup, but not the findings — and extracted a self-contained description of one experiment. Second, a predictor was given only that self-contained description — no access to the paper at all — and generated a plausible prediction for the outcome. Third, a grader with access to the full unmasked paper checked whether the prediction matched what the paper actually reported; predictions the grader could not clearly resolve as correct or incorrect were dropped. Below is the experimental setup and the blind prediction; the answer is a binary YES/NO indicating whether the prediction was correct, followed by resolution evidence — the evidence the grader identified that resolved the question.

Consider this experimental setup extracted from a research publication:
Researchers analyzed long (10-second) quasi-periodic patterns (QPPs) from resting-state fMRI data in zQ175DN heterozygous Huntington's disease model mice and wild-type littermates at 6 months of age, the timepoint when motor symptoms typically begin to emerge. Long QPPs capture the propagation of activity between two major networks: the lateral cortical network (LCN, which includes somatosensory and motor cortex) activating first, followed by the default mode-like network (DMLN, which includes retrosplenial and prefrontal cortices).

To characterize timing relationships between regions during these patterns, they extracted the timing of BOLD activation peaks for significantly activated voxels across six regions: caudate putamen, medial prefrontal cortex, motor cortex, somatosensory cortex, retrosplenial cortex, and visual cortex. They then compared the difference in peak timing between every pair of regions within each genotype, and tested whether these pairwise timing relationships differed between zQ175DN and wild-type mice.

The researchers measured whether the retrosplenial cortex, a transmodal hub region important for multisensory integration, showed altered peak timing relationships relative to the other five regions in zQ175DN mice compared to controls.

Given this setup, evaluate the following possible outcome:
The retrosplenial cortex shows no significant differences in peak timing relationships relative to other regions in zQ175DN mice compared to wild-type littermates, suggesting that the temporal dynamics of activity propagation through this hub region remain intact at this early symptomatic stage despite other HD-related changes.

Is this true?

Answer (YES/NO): NO